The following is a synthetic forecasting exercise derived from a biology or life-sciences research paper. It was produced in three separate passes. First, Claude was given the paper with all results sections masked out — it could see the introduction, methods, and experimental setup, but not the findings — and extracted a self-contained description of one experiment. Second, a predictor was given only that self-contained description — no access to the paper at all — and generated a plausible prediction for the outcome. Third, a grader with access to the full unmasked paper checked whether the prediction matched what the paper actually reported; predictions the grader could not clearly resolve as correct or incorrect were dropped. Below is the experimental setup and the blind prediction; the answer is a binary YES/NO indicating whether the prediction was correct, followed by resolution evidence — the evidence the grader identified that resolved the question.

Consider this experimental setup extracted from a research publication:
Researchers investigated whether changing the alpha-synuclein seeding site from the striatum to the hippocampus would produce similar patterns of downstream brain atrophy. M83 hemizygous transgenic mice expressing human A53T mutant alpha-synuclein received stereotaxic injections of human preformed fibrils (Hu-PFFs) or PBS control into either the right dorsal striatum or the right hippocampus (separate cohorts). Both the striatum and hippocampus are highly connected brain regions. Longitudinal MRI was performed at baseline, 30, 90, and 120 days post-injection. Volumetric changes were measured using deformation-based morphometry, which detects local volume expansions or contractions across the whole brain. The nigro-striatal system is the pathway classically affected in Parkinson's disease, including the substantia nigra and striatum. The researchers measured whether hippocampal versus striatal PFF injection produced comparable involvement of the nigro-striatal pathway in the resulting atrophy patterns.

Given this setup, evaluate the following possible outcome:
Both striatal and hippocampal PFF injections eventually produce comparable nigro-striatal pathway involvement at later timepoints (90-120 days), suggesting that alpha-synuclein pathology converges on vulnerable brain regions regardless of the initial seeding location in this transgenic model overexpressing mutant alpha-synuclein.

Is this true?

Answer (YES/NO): NO